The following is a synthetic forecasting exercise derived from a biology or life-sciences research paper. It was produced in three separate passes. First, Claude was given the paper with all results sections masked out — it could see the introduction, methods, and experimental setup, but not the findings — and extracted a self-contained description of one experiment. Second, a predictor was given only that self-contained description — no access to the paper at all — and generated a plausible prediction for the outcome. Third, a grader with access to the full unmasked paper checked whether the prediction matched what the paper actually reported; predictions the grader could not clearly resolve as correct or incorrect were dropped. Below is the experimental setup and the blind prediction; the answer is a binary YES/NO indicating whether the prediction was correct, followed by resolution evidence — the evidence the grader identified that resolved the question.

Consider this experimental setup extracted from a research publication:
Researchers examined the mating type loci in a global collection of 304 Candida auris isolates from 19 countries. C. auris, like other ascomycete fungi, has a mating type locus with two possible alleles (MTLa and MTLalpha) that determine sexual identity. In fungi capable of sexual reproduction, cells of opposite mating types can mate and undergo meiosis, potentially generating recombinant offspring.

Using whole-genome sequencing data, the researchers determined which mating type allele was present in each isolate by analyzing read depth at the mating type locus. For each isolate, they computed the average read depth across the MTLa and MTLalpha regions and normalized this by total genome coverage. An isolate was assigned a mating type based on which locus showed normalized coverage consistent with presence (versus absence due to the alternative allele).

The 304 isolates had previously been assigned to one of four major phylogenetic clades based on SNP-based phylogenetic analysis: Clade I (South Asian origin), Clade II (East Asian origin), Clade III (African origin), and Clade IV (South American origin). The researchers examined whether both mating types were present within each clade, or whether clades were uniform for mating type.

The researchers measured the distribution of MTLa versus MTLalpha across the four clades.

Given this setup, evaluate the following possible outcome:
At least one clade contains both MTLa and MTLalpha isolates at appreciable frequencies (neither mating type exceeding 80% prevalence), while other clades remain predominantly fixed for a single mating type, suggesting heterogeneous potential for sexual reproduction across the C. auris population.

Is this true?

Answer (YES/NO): NO